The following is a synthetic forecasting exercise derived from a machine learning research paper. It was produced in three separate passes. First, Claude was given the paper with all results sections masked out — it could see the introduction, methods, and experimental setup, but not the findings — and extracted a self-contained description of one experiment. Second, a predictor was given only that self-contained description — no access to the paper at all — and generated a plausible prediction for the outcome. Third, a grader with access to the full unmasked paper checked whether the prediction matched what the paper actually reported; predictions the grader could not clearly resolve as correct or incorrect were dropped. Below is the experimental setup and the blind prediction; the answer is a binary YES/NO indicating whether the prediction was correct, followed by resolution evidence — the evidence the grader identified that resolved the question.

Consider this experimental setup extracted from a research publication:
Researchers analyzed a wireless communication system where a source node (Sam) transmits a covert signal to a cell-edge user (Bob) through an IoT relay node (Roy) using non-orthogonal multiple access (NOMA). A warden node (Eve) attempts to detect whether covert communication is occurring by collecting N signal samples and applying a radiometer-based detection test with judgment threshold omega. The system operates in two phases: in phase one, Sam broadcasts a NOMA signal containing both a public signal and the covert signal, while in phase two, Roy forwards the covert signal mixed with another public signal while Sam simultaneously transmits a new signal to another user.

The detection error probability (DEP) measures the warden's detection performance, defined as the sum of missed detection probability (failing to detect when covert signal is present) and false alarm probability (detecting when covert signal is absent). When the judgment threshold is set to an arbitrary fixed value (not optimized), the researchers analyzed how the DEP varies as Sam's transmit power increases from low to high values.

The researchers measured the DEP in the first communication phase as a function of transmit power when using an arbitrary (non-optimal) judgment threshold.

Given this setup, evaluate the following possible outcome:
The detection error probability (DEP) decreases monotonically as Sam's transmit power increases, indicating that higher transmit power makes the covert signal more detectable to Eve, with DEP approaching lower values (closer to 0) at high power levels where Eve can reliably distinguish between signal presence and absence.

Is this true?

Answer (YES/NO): NO